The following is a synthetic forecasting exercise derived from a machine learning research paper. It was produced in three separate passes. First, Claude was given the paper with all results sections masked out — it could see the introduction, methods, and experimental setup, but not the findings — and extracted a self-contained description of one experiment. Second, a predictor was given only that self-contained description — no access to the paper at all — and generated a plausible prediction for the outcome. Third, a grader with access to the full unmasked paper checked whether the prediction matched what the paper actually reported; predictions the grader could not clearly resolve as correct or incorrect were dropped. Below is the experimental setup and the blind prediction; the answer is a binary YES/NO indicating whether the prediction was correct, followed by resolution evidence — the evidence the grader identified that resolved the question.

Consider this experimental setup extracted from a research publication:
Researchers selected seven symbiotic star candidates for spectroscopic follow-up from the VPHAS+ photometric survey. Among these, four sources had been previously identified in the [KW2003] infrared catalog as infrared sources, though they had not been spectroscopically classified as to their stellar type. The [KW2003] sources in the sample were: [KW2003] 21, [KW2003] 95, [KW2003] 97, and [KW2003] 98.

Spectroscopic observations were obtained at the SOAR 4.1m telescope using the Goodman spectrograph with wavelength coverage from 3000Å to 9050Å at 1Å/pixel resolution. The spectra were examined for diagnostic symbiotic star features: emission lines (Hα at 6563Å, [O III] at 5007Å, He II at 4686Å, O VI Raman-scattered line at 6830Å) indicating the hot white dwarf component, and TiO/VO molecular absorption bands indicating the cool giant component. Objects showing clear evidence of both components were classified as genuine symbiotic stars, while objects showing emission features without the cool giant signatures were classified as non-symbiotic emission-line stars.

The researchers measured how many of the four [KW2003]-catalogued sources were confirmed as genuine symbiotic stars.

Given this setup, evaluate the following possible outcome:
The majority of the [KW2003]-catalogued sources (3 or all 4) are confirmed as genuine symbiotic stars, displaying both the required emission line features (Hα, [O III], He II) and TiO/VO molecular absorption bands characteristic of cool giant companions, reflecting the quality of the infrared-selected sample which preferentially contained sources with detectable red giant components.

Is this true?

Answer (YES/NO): YES